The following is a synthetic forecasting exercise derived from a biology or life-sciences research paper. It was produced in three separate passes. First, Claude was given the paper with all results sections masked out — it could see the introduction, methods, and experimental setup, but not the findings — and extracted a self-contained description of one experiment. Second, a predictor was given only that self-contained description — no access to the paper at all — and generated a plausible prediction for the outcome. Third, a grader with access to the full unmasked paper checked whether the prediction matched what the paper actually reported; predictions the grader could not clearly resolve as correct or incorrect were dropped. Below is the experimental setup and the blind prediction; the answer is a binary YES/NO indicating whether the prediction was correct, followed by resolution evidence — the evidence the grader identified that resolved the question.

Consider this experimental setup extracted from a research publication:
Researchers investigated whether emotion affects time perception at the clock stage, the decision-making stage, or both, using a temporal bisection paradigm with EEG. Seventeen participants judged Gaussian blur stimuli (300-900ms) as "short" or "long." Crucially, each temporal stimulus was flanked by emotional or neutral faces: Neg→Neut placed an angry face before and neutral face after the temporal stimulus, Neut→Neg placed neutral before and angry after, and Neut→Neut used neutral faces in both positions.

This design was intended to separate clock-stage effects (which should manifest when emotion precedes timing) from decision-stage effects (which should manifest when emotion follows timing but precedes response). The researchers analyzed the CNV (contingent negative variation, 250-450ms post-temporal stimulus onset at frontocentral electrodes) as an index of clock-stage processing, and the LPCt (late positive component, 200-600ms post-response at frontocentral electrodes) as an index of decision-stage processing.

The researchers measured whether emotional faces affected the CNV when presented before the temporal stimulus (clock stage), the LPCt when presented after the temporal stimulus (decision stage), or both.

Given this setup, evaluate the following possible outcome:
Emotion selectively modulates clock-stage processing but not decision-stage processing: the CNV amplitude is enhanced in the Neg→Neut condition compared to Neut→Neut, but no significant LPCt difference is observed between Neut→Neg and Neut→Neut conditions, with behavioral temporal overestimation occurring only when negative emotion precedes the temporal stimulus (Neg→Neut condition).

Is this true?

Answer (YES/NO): NO